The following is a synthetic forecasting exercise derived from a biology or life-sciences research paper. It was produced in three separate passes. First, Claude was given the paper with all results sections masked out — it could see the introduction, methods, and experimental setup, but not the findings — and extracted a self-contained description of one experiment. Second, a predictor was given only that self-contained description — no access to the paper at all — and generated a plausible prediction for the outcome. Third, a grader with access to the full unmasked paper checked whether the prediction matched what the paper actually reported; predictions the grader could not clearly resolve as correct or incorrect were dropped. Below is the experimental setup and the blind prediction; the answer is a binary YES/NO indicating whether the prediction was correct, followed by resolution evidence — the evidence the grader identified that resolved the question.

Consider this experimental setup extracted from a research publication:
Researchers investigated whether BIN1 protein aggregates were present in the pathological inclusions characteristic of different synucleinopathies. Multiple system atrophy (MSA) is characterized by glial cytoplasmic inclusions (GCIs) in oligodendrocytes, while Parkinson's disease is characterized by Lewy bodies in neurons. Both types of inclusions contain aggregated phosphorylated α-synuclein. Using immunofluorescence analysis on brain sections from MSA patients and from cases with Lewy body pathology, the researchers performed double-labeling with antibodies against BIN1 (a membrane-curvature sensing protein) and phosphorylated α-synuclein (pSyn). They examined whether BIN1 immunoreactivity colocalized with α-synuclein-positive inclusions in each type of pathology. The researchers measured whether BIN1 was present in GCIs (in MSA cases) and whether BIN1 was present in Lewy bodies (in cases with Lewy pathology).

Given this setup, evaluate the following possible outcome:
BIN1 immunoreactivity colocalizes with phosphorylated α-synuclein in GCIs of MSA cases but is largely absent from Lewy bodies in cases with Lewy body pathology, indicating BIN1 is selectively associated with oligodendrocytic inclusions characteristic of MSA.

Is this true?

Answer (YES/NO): YES